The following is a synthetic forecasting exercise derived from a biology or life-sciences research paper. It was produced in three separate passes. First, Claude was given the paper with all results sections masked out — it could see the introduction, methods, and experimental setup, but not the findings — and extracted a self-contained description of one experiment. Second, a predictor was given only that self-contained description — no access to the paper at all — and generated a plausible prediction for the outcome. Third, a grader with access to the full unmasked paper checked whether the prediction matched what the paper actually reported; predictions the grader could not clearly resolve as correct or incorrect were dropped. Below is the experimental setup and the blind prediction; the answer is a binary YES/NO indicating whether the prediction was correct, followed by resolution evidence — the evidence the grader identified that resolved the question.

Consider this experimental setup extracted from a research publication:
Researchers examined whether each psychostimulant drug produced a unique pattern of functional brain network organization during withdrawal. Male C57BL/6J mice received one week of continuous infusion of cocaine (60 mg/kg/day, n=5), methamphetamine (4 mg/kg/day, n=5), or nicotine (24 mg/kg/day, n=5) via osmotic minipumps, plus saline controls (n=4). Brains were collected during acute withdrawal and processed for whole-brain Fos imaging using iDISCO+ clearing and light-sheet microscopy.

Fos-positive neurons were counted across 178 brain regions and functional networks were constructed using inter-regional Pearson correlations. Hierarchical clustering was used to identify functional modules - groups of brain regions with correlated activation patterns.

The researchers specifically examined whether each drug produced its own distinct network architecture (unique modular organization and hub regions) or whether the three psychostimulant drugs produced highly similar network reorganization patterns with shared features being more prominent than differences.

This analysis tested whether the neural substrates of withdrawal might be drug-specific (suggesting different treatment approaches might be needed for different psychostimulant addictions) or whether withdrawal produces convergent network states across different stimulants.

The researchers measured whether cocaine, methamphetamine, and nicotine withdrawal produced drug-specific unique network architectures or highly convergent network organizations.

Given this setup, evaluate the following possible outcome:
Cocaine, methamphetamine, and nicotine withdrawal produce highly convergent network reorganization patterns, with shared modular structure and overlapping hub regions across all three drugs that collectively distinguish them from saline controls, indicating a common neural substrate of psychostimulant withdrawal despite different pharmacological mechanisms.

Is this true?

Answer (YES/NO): NO